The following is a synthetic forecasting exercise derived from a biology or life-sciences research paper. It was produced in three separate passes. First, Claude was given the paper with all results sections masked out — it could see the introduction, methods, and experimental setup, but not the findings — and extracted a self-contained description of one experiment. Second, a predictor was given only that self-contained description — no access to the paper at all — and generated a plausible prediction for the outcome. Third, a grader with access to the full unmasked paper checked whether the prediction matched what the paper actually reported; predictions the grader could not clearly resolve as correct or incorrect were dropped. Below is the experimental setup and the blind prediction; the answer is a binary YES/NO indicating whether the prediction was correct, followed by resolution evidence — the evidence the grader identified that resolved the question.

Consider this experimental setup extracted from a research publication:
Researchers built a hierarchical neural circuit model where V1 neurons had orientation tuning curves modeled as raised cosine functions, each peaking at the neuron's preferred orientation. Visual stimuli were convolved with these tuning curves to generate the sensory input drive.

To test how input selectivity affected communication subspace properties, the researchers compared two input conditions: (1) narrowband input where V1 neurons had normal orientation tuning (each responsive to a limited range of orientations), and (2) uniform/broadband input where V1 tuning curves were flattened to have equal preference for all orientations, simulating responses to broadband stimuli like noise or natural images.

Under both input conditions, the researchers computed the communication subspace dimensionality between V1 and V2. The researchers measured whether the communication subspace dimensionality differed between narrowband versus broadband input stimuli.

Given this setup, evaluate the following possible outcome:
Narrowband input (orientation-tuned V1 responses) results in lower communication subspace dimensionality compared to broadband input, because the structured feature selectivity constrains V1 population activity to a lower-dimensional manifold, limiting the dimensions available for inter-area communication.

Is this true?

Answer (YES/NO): YES